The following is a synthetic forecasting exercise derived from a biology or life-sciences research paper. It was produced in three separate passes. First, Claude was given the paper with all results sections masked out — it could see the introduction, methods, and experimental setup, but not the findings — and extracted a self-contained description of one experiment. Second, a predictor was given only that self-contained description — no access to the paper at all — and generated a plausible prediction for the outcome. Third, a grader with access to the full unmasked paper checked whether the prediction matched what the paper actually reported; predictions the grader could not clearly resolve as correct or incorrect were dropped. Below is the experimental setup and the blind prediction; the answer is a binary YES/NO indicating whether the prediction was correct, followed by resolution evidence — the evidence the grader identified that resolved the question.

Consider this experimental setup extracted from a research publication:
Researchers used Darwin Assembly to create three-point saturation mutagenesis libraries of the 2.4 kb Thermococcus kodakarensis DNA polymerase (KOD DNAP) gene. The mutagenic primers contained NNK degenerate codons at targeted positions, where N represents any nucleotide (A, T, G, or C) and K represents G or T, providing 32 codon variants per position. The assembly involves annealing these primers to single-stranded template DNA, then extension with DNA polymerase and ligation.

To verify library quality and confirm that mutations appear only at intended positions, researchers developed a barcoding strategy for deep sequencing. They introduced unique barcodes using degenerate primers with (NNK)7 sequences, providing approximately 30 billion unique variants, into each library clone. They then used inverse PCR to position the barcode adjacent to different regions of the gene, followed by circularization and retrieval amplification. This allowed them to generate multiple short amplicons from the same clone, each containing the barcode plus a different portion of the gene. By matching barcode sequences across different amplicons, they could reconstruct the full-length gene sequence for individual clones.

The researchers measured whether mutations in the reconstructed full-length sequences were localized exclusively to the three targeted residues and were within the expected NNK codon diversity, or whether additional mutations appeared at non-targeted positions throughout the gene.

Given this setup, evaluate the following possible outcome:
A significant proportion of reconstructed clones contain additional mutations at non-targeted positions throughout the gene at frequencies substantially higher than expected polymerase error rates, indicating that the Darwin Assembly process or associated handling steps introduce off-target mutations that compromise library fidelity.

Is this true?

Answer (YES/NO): NO